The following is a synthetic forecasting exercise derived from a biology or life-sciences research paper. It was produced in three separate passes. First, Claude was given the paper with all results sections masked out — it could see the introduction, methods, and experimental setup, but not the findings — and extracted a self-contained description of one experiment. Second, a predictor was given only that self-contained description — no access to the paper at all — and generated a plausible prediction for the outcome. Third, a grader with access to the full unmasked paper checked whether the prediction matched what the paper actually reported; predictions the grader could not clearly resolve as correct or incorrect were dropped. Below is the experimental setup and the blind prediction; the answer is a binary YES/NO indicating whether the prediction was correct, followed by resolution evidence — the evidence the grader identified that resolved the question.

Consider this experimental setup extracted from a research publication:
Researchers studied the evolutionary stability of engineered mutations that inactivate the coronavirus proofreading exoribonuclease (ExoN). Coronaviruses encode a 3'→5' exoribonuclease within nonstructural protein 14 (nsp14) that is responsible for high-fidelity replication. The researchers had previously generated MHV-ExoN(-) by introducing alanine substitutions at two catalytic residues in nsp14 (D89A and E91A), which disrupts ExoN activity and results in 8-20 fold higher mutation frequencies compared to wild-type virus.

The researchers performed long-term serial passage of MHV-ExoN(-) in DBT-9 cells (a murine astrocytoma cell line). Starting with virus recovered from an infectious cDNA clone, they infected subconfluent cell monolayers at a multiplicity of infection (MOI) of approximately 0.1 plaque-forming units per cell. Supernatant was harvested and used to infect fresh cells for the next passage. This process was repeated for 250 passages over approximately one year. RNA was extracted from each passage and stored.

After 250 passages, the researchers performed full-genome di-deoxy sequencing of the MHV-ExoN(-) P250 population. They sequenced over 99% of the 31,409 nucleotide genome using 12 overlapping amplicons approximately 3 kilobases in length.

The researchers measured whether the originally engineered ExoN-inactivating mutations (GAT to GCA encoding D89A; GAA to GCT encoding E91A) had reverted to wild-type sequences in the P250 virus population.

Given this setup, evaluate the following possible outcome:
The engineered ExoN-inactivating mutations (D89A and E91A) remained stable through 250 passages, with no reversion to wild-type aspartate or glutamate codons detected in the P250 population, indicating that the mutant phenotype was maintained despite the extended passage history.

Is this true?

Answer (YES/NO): YES